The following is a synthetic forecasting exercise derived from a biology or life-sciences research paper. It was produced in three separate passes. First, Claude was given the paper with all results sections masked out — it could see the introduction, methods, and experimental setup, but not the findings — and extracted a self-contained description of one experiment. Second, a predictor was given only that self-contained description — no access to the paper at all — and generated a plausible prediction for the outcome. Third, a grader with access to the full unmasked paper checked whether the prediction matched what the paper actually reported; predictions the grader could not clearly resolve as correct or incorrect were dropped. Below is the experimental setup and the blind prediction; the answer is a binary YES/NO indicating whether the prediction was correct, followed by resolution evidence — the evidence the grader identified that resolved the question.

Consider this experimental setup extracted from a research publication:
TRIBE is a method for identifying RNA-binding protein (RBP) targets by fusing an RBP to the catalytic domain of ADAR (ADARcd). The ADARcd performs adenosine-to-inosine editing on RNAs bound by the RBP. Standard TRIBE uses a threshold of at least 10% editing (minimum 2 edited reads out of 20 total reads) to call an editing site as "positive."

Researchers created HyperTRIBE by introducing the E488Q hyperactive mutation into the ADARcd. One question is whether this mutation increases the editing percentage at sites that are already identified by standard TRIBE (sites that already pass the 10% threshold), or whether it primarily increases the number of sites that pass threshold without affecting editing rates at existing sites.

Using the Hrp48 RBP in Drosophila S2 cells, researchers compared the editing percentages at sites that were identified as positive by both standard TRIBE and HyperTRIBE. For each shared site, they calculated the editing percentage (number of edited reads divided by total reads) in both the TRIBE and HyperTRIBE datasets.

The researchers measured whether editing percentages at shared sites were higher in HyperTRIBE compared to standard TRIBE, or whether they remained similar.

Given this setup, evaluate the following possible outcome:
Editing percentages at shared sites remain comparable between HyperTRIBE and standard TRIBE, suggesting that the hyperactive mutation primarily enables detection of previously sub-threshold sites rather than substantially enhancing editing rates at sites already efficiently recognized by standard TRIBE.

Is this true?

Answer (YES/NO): NO